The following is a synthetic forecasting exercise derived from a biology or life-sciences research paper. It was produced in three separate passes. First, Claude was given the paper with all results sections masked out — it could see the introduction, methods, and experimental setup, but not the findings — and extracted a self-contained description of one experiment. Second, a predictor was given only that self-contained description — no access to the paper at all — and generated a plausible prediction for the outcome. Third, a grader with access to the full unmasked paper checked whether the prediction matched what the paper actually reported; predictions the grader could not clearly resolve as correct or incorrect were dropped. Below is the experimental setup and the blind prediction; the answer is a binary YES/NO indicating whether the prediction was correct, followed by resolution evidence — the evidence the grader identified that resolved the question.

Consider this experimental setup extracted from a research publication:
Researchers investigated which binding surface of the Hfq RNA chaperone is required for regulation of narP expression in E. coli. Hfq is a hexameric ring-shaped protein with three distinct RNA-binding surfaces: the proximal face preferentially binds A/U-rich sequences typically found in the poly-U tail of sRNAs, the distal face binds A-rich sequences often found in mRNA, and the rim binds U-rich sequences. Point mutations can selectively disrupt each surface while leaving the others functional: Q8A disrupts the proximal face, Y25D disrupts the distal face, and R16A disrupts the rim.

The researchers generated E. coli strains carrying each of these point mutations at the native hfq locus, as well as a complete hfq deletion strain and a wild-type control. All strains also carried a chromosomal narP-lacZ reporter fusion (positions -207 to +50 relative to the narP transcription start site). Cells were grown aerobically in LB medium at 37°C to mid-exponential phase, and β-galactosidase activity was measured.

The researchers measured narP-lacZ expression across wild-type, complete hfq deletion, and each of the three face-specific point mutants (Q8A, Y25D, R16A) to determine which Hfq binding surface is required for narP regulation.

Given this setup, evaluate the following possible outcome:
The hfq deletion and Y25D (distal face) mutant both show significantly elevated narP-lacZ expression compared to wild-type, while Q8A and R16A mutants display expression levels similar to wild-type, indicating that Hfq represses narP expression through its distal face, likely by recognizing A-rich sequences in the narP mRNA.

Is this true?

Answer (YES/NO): YES